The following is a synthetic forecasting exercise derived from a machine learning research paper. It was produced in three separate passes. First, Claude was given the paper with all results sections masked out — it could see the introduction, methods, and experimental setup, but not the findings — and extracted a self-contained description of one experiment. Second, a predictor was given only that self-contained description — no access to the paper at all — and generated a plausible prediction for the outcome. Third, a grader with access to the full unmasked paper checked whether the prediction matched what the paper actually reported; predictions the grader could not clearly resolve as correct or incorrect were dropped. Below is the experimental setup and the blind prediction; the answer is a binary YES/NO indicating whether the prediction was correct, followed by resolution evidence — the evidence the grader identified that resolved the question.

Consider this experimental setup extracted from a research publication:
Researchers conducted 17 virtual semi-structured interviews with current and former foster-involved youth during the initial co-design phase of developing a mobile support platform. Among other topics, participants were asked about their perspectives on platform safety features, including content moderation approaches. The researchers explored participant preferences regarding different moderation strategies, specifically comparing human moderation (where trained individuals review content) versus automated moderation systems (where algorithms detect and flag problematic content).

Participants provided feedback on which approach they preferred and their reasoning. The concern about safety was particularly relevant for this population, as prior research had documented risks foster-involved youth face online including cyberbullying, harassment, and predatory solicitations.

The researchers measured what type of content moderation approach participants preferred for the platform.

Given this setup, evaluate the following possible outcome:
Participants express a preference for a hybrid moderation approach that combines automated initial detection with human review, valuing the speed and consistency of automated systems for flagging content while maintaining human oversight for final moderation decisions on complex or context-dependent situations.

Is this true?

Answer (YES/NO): NO